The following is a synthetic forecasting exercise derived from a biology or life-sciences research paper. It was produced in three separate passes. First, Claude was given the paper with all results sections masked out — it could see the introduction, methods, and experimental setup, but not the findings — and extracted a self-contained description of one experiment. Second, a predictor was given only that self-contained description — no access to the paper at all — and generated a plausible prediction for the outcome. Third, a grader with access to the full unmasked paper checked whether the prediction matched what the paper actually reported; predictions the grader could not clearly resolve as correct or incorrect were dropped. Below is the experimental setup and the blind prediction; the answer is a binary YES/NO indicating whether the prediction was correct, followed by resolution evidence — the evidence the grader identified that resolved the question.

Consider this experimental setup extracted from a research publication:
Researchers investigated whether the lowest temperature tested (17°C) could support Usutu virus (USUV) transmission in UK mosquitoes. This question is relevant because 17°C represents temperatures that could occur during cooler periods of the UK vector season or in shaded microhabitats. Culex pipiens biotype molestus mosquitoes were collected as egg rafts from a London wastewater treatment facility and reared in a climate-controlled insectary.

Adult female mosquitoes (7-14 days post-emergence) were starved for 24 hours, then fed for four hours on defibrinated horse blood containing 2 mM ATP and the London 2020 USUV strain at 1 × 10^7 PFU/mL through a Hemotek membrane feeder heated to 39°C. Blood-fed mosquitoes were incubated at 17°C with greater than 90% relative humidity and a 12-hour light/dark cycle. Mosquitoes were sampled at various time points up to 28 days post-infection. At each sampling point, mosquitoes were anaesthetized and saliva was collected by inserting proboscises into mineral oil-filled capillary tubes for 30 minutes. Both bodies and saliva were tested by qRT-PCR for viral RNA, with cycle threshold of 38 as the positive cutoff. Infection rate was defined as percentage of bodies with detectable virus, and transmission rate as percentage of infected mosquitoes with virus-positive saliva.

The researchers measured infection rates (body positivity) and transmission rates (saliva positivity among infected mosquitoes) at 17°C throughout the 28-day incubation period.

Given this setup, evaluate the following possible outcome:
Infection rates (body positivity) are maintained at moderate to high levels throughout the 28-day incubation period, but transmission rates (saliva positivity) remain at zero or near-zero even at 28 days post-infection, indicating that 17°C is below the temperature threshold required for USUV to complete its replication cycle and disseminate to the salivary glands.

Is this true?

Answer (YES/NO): NO